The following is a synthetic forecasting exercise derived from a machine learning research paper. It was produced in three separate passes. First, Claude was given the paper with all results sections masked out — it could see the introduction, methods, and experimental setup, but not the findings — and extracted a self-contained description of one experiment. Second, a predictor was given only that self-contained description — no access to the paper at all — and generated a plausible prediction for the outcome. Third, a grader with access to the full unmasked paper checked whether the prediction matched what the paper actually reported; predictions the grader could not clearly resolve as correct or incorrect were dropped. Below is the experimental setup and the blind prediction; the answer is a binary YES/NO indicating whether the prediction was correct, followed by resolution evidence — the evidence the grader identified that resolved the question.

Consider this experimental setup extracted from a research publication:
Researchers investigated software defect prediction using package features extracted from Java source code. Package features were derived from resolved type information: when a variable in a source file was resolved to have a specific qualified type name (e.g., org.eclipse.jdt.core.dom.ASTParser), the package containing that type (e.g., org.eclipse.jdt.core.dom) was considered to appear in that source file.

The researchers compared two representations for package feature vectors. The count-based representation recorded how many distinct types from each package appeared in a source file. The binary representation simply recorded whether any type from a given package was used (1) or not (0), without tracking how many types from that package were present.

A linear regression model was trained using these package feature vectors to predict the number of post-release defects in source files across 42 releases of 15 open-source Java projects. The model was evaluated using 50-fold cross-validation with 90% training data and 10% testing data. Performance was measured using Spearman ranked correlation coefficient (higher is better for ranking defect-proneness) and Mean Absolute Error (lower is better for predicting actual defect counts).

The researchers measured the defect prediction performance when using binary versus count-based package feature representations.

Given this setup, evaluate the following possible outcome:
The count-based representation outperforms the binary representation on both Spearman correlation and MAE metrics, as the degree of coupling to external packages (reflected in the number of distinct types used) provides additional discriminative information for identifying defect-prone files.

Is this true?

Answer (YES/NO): NO